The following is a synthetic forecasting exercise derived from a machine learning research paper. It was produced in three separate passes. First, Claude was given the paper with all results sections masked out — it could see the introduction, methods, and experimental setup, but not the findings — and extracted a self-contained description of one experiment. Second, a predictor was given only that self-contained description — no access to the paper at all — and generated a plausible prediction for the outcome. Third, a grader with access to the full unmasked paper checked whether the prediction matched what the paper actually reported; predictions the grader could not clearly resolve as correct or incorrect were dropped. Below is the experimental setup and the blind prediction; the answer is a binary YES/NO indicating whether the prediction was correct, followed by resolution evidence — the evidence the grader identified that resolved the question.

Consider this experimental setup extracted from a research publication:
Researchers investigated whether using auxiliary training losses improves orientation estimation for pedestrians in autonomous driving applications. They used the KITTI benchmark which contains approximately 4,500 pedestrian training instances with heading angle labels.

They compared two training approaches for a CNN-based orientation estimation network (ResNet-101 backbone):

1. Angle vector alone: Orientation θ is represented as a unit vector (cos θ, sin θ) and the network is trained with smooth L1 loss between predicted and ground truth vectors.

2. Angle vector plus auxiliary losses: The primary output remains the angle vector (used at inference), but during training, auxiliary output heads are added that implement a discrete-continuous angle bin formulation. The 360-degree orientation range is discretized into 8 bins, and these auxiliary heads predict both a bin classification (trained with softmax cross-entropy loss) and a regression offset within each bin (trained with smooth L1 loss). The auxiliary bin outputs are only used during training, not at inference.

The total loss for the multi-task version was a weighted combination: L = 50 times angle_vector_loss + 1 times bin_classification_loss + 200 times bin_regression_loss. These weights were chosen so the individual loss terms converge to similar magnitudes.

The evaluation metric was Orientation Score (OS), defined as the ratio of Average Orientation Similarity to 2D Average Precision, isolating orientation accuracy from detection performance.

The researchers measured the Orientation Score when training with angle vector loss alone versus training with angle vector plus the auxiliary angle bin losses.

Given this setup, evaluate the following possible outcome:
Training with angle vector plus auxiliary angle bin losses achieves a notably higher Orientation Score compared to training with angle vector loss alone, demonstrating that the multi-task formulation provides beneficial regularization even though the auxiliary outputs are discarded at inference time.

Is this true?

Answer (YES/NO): YES